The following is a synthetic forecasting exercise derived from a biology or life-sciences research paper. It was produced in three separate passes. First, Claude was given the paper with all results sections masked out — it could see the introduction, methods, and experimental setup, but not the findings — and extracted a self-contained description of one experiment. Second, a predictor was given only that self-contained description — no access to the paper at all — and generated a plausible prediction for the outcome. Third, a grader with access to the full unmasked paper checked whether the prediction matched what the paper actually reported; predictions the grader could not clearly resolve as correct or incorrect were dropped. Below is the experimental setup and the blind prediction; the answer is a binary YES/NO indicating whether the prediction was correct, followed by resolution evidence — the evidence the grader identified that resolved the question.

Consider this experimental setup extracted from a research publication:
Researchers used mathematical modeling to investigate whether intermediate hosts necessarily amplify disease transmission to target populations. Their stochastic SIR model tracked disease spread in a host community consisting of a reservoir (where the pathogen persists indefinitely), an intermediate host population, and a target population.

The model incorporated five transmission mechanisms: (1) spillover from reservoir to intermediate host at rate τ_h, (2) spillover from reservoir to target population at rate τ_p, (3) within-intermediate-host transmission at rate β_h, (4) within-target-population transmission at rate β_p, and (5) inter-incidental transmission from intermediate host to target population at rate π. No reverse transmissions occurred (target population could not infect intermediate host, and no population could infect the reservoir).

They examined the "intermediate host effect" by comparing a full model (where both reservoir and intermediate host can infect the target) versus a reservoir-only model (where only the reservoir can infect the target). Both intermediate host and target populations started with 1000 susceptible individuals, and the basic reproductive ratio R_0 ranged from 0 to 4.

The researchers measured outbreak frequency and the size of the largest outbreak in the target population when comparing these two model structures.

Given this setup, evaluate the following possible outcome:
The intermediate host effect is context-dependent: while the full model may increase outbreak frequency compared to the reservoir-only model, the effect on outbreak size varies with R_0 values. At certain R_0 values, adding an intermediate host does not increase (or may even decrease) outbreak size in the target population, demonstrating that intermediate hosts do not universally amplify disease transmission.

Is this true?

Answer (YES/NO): NO